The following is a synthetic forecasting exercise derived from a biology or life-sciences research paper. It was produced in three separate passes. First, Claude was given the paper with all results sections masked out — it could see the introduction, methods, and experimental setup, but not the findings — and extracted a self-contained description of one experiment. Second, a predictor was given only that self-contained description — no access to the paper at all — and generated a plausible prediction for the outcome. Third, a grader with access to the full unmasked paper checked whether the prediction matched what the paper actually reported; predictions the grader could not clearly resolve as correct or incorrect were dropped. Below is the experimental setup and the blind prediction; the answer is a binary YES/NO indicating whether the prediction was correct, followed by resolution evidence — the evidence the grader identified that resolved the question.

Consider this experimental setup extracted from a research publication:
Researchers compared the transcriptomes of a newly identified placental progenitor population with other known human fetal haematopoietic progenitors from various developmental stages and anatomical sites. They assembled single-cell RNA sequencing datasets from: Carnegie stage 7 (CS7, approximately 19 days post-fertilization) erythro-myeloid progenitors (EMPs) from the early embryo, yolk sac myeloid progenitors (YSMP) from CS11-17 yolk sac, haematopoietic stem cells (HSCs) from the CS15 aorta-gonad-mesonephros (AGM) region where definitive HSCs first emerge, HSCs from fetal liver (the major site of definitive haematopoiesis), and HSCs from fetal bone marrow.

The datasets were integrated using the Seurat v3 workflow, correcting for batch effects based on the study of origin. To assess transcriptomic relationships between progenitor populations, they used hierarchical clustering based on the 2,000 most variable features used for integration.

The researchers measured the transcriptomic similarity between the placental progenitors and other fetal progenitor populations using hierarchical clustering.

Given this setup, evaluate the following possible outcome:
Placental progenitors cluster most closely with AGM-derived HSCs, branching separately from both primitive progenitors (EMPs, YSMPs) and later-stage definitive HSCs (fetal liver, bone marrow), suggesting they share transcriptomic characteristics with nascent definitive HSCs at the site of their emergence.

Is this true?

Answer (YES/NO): NO